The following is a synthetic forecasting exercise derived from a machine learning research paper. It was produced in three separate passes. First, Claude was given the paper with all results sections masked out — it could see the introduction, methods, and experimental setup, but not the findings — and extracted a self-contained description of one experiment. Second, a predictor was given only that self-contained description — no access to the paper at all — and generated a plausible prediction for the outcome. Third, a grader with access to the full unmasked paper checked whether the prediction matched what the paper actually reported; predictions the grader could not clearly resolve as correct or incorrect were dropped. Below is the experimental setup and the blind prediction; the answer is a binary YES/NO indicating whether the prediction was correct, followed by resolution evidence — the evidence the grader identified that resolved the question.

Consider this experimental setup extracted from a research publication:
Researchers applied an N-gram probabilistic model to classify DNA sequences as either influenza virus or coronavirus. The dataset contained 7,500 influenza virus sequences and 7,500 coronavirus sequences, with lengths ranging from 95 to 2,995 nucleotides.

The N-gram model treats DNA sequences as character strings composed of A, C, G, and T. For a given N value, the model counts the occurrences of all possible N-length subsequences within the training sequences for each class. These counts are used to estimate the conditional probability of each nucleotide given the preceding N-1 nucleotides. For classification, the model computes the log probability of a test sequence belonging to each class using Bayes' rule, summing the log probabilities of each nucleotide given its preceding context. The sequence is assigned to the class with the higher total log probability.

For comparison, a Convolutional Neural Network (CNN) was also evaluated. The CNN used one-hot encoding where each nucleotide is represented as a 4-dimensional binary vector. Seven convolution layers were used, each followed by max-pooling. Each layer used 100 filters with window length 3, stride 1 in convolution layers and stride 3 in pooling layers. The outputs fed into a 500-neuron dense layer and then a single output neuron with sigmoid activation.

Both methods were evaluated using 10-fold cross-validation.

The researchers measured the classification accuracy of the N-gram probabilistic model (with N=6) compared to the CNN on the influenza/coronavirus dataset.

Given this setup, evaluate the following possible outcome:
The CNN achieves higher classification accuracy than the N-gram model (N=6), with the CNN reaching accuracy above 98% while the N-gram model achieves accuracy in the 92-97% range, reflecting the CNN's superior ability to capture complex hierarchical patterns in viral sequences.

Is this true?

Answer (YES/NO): NO